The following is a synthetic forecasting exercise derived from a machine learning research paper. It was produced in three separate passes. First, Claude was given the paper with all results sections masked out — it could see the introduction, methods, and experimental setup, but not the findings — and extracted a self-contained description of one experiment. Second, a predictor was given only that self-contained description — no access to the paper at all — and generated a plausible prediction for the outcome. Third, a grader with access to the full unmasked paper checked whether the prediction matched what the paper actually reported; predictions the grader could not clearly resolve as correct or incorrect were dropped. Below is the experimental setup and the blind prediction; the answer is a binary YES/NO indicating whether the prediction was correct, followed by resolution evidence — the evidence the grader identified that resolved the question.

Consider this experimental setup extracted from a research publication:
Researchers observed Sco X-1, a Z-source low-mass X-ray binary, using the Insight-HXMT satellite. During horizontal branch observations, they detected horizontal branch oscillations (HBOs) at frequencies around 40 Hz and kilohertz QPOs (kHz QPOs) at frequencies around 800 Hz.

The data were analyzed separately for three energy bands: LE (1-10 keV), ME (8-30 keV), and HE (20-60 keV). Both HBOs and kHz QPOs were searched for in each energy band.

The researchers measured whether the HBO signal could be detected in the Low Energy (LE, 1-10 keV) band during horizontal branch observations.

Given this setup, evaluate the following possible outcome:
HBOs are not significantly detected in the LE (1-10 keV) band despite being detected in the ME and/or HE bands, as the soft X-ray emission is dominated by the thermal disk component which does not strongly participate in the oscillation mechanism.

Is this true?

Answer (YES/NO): YES